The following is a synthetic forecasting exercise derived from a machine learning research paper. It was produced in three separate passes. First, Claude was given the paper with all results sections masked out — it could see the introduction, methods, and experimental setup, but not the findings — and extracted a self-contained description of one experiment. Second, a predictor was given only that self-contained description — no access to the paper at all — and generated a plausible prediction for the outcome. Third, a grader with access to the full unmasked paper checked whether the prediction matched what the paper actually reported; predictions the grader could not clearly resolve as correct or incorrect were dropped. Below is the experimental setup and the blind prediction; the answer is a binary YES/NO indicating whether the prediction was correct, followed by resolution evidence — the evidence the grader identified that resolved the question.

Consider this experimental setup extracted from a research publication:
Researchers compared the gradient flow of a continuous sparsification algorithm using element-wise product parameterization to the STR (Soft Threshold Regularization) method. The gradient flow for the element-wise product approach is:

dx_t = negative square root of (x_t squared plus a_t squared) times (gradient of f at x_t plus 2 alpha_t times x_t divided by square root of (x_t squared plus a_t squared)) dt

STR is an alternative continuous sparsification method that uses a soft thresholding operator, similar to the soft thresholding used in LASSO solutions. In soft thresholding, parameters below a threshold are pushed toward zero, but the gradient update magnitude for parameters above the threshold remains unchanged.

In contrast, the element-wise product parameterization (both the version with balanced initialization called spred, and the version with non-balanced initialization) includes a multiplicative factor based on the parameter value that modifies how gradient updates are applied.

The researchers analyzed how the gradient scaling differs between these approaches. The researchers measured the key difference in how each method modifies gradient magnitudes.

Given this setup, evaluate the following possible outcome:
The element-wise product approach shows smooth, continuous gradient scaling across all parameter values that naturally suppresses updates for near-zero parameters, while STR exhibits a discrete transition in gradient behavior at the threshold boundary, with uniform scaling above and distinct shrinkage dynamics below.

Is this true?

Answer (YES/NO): YES